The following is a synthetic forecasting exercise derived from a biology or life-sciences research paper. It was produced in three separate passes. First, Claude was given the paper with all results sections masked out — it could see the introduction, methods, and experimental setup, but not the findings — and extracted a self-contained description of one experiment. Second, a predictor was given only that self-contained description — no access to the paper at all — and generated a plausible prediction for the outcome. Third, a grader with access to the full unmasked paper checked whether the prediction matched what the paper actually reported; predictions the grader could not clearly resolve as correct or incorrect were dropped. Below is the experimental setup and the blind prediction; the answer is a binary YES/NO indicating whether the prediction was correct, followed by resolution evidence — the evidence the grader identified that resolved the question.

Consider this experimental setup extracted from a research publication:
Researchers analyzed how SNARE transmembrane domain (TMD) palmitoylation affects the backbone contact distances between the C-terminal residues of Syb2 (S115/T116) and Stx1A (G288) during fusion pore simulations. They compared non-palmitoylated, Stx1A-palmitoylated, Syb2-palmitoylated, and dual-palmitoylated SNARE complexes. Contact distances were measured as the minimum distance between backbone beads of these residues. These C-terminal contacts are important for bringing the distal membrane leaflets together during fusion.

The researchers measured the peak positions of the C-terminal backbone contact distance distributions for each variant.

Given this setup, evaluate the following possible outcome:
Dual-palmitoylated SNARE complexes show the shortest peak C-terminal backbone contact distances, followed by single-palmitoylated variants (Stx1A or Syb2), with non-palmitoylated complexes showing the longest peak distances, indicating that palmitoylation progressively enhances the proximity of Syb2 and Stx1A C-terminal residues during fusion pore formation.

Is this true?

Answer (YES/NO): NO